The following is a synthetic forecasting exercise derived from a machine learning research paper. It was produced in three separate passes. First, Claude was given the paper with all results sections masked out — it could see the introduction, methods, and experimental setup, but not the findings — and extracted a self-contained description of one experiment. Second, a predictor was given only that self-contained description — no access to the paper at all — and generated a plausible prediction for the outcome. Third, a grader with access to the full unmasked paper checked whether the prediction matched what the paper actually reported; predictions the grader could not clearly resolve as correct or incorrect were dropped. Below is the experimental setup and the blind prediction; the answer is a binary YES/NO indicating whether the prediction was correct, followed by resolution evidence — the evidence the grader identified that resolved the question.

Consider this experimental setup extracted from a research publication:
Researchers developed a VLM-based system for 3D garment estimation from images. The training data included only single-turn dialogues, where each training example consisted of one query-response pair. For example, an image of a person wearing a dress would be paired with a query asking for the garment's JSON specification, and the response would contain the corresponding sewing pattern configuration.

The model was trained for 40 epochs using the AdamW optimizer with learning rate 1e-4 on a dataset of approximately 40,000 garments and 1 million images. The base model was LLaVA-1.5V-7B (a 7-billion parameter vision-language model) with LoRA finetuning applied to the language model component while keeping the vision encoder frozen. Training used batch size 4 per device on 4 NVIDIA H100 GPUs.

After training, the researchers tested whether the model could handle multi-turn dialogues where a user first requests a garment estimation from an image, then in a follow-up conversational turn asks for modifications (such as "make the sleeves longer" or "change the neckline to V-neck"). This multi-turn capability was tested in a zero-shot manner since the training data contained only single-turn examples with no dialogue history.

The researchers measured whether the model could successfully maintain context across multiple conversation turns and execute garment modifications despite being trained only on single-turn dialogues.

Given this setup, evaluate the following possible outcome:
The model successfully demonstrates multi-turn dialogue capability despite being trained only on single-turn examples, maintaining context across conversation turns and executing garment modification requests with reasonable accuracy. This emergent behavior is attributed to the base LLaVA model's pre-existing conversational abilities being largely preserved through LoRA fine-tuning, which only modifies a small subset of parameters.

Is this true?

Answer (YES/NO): NO